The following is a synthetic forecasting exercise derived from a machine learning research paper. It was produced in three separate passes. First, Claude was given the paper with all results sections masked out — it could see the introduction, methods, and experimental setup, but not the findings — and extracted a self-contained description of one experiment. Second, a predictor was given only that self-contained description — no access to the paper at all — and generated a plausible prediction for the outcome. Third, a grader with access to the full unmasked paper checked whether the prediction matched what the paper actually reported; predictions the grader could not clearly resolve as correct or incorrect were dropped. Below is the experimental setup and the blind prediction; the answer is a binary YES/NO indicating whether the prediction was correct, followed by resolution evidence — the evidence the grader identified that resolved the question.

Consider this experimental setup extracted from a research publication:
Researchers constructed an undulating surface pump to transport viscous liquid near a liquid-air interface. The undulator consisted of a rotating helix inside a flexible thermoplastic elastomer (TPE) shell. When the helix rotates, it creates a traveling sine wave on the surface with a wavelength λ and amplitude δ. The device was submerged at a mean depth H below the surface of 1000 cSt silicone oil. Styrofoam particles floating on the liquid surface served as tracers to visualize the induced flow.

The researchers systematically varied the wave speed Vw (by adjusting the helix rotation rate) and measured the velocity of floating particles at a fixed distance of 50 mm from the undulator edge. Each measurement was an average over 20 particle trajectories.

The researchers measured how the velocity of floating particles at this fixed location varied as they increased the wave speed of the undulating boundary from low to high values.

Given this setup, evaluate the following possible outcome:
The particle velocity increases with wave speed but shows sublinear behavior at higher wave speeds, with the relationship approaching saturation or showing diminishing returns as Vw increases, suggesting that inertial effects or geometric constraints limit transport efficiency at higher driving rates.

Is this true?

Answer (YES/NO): NO